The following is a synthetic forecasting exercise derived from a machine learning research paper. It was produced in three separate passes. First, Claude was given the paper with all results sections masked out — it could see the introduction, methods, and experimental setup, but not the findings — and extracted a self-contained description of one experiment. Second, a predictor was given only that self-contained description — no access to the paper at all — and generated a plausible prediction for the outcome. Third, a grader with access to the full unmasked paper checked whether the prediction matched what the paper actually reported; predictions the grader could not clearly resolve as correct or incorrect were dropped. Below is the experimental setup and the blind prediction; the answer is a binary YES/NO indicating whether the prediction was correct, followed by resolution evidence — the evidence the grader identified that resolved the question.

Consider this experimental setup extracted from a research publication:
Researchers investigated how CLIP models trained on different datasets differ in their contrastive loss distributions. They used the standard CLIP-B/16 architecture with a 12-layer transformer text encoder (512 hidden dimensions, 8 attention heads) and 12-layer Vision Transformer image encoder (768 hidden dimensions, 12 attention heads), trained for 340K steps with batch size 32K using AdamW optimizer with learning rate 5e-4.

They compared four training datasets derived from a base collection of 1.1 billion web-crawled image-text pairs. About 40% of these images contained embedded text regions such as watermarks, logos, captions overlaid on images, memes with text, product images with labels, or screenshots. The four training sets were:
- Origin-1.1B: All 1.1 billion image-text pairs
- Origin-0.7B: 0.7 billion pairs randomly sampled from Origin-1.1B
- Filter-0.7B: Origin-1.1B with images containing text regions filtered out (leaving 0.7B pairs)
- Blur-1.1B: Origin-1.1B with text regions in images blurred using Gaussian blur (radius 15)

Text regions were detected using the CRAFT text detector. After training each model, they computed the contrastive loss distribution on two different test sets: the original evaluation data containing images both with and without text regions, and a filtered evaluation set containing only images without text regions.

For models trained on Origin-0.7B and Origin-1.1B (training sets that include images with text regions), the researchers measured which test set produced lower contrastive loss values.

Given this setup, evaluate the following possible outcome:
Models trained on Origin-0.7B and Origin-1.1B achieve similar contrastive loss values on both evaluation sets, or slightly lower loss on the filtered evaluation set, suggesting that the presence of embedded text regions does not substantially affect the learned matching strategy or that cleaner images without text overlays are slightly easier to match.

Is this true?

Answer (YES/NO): NO